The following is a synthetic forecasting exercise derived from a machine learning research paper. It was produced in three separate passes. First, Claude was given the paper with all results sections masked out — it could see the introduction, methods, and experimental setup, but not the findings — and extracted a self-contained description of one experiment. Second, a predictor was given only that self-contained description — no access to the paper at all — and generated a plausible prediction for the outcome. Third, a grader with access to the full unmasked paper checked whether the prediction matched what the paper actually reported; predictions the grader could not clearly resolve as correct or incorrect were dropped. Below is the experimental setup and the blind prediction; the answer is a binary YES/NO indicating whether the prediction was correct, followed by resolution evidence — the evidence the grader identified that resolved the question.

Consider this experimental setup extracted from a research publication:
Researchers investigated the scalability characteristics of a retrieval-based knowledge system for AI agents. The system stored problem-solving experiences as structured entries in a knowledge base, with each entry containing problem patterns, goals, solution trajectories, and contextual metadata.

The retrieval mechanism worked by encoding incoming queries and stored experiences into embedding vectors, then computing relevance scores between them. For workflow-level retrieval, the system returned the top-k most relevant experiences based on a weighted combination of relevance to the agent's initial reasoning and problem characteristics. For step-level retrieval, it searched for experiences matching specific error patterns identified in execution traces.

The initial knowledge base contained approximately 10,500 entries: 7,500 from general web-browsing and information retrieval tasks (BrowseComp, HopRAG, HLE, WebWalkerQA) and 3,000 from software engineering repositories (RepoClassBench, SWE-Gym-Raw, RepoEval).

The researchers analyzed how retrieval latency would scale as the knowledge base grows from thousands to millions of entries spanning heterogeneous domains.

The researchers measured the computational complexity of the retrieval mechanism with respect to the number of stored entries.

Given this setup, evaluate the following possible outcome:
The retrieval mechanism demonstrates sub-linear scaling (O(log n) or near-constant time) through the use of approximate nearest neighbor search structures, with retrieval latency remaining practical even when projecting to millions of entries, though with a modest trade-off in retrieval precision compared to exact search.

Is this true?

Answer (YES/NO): NO